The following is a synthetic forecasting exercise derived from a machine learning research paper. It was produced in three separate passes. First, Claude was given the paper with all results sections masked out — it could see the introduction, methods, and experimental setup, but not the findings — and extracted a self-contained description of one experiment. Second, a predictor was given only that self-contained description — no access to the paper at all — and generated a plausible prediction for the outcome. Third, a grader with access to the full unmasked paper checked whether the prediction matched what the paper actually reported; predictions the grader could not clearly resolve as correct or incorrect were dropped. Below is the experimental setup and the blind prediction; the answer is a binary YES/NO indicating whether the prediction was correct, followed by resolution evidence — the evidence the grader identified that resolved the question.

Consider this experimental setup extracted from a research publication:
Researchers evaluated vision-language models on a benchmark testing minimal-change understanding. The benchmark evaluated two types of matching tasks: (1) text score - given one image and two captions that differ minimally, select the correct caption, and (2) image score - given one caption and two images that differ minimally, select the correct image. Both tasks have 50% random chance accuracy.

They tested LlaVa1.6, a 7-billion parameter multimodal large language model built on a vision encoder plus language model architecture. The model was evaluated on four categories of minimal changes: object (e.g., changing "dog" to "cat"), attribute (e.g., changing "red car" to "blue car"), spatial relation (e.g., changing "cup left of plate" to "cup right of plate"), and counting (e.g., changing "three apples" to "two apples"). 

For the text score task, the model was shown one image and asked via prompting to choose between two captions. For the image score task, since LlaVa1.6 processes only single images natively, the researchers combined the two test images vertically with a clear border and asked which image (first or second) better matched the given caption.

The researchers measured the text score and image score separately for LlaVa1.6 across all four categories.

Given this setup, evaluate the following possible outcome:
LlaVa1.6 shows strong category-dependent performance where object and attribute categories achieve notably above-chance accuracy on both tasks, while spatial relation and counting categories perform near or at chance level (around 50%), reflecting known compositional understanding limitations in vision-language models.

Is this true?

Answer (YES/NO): NO